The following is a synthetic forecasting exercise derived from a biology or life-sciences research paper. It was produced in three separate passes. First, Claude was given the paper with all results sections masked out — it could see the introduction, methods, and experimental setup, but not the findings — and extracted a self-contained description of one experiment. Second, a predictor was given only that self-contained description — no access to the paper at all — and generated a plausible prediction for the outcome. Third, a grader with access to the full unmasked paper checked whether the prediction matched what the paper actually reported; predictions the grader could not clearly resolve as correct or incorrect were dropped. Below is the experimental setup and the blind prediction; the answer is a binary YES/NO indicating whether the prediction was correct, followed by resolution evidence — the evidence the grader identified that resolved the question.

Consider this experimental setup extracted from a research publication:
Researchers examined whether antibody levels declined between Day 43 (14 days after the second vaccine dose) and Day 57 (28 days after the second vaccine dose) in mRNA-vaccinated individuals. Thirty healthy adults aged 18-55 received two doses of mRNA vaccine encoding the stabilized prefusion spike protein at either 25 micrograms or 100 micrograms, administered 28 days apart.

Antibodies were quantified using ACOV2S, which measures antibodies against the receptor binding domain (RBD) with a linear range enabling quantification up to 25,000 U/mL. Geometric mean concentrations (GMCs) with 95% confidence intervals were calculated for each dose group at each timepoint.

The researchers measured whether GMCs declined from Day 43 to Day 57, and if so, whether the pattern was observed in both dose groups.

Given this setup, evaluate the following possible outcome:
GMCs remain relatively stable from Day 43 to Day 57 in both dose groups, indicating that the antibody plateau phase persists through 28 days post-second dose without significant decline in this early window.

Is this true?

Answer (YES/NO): YES